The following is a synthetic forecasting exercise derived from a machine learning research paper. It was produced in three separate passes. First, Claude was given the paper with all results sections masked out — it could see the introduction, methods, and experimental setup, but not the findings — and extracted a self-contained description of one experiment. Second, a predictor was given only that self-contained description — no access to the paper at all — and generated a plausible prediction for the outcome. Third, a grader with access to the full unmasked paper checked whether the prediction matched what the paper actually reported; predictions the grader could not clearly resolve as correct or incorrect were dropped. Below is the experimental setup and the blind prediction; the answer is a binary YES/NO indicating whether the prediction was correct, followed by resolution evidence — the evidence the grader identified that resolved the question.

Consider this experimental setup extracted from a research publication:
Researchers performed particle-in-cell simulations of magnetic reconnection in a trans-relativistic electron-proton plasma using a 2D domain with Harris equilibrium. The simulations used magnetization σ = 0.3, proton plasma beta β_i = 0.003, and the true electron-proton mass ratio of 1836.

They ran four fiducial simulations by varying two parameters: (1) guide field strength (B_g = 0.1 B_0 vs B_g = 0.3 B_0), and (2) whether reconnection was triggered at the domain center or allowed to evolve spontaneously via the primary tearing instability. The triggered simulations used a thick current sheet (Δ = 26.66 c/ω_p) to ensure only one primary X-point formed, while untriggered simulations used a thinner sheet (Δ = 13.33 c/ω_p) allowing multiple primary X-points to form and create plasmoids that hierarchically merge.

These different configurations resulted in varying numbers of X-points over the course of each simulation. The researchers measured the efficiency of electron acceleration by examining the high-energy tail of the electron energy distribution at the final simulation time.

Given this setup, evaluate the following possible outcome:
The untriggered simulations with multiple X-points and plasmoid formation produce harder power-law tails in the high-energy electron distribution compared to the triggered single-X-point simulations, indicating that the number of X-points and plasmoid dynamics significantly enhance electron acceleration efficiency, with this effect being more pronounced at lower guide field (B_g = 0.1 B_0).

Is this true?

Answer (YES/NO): NO